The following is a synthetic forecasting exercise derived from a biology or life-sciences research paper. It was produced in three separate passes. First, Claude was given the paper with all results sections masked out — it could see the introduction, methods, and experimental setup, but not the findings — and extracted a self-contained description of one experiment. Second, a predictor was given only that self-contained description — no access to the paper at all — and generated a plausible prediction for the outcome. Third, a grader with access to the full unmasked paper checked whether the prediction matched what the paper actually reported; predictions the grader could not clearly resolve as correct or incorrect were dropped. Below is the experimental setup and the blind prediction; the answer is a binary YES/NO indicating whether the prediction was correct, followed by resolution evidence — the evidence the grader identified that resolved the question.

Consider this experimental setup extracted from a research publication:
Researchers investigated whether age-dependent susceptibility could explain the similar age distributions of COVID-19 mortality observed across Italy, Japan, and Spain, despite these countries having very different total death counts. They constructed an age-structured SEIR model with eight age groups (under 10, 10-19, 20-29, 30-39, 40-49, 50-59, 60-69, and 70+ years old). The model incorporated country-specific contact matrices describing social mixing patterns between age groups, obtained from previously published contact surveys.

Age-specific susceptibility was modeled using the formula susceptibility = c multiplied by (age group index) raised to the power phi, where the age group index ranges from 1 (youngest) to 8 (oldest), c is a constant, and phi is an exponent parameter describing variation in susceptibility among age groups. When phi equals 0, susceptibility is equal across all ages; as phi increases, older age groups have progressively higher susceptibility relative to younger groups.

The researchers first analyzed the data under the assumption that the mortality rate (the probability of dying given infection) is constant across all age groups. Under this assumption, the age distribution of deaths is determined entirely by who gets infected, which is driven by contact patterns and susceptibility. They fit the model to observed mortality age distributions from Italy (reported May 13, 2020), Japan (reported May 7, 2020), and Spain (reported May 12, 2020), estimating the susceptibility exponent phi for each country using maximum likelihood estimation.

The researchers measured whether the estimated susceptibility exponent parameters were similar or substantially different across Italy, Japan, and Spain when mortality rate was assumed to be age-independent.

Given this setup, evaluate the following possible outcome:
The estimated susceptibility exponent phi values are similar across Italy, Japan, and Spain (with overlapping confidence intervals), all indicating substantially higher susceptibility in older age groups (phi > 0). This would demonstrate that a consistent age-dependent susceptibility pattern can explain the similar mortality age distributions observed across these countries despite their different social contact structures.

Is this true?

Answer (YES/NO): NO